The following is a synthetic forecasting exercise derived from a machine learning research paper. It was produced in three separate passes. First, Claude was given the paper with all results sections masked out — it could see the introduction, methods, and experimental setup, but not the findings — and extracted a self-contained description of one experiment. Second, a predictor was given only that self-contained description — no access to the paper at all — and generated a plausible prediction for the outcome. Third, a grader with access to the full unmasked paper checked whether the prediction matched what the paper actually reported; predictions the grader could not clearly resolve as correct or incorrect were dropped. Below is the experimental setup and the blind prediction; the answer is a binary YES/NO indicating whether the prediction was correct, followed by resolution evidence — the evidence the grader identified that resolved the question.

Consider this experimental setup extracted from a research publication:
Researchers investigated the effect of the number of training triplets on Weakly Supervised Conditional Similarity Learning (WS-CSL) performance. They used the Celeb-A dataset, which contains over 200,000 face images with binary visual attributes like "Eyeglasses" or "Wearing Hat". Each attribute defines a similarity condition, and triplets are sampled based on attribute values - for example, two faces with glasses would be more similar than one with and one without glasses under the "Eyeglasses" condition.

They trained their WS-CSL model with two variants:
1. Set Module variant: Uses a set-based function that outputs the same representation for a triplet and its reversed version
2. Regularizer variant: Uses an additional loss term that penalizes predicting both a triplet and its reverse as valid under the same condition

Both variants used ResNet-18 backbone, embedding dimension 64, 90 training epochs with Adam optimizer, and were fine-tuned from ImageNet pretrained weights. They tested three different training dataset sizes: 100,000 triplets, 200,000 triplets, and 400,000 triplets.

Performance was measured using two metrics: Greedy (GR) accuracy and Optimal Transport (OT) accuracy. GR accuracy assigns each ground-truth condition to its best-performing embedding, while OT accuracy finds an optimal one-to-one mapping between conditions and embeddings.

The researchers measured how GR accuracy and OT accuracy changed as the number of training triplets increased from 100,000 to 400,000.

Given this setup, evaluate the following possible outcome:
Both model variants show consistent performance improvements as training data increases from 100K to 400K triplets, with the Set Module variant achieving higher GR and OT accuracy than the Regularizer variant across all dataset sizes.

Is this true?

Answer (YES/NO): NO